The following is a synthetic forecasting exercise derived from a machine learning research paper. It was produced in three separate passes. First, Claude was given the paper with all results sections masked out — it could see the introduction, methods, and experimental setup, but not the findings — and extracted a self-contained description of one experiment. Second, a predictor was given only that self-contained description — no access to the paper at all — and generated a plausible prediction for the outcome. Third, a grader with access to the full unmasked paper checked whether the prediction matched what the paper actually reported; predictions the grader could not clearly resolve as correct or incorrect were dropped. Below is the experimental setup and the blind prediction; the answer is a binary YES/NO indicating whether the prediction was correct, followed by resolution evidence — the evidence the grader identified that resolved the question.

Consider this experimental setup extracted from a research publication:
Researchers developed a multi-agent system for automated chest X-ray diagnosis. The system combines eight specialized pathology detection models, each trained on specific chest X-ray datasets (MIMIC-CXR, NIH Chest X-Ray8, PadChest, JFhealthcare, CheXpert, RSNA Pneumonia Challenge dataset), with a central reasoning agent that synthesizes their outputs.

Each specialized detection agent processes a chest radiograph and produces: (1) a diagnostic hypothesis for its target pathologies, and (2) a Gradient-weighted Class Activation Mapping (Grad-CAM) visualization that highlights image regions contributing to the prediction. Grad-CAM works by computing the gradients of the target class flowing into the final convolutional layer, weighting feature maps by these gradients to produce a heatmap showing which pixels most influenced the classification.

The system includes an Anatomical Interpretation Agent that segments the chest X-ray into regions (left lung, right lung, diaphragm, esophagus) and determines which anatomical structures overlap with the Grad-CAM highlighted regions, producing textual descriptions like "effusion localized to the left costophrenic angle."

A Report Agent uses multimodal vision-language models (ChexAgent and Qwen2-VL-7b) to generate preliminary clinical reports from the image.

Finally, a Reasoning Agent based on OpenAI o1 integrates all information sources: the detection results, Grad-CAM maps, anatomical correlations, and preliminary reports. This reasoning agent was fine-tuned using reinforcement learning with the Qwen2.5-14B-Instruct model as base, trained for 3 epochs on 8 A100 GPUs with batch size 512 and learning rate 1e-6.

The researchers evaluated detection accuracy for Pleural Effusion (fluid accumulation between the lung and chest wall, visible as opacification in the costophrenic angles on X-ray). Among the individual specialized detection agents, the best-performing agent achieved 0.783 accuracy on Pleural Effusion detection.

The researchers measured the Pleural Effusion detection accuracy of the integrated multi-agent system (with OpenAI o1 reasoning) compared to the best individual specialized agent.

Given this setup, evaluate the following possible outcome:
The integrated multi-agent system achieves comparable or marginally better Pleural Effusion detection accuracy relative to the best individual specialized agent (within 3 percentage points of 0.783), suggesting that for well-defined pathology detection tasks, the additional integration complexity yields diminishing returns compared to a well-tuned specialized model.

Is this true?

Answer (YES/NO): NO